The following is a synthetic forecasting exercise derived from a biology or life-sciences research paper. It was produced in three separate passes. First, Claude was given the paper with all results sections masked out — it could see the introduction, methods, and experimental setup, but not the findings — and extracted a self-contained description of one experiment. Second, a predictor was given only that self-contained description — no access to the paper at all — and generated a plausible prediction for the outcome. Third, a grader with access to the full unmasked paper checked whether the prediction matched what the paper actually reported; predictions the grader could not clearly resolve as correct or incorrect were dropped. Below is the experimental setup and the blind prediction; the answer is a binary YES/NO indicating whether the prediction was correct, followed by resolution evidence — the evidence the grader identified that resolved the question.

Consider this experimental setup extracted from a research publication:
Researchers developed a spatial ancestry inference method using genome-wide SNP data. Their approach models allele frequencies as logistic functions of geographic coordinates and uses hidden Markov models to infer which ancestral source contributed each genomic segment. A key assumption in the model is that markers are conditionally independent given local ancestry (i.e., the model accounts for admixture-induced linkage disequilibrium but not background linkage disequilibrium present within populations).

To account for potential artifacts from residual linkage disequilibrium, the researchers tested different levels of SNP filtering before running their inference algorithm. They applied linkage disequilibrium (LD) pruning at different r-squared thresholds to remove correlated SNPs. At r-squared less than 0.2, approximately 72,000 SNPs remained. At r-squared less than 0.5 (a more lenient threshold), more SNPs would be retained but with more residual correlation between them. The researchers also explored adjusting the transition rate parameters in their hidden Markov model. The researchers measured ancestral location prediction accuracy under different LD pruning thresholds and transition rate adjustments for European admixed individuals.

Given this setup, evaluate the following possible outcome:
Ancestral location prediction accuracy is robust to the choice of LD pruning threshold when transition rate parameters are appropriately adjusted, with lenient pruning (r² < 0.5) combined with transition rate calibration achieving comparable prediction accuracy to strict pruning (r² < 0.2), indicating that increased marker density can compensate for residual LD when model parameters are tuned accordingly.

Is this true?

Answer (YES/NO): NO